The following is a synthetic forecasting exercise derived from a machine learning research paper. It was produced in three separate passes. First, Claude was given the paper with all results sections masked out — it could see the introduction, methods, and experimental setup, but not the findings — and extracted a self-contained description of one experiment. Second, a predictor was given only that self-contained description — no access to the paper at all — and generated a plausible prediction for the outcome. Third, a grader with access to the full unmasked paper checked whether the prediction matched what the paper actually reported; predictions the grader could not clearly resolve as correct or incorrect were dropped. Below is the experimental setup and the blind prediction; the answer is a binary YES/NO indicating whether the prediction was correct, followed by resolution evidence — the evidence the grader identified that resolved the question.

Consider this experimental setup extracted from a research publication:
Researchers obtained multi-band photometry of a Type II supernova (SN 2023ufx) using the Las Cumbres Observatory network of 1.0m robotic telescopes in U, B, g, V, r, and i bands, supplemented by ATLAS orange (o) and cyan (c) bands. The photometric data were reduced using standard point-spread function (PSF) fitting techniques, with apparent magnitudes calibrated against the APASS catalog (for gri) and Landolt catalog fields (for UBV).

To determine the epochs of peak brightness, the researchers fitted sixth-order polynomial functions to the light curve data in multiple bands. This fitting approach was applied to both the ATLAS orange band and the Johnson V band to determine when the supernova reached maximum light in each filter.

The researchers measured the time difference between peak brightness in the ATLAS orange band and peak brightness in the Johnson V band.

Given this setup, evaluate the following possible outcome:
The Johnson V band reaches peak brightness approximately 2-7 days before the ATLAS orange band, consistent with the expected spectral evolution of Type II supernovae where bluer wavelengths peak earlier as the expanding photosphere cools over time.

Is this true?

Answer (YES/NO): NO